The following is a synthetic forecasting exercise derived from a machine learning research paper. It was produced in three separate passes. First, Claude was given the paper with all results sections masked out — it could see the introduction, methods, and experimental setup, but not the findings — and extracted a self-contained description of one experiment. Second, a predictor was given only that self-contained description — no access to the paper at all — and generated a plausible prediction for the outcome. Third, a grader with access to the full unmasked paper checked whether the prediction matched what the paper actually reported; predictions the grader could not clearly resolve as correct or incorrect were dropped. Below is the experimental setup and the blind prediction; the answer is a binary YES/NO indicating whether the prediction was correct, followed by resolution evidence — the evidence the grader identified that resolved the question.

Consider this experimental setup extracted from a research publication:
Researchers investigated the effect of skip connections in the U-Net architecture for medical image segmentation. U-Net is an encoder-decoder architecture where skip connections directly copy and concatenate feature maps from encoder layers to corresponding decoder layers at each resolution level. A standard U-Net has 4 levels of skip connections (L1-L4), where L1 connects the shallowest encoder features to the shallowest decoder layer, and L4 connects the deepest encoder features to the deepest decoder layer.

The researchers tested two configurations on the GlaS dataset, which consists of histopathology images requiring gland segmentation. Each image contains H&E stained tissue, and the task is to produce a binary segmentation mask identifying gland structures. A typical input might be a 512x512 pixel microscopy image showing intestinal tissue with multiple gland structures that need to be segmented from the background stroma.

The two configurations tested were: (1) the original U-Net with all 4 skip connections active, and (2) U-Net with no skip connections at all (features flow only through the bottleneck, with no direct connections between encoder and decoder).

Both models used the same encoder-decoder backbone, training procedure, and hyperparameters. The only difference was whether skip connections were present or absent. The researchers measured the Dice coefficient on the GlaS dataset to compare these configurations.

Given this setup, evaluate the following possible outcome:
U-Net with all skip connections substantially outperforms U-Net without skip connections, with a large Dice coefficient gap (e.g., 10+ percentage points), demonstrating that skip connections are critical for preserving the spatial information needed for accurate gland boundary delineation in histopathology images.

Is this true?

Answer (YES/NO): NO